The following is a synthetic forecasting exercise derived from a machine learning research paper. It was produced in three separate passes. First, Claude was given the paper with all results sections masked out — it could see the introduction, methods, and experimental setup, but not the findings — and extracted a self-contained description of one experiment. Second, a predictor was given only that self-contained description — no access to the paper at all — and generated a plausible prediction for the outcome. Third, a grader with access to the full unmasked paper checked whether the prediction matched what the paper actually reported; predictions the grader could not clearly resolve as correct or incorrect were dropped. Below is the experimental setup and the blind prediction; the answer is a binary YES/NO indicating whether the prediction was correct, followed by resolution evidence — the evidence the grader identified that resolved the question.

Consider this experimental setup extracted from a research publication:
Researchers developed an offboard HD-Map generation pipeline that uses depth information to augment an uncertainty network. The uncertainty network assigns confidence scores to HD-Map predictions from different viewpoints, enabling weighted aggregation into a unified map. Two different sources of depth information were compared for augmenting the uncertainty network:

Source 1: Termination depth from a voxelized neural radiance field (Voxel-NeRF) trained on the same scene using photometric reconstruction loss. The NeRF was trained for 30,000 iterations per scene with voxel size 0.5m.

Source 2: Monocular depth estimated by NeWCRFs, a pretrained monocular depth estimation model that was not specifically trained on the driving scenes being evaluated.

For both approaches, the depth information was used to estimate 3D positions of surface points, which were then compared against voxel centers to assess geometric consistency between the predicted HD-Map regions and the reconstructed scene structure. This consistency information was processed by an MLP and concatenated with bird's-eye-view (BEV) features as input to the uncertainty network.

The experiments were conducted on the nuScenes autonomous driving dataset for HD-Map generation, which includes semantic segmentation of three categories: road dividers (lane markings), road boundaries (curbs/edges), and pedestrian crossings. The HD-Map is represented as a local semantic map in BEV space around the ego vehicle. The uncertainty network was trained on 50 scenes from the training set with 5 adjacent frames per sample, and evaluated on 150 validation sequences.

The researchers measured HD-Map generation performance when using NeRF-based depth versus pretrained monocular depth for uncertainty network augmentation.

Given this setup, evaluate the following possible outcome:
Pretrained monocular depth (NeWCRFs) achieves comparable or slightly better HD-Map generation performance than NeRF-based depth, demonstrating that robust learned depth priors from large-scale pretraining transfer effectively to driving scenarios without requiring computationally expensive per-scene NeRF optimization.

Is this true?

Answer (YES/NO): NO